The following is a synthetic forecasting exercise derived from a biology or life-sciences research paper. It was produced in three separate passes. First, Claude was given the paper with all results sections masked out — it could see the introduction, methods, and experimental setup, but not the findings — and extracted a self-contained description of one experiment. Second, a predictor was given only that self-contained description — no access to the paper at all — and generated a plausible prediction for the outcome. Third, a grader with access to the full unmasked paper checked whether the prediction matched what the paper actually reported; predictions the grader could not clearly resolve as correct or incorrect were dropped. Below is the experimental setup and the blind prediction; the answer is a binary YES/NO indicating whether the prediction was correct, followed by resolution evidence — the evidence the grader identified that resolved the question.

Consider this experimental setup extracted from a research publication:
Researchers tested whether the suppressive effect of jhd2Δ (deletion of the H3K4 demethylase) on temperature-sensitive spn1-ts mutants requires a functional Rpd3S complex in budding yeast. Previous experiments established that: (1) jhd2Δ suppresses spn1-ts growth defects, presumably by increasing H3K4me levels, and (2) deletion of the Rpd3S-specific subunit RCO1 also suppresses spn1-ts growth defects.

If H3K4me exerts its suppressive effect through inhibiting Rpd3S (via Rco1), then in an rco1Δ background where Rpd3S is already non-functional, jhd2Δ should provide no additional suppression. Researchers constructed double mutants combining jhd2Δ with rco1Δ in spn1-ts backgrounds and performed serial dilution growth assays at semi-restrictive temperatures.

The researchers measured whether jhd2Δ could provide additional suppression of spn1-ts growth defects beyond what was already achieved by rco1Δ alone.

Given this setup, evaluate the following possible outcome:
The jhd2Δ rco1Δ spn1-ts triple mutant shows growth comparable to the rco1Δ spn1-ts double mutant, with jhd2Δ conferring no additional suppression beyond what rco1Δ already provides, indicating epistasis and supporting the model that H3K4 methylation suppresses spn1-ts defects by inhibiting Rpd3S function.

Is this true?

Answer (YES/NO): YES